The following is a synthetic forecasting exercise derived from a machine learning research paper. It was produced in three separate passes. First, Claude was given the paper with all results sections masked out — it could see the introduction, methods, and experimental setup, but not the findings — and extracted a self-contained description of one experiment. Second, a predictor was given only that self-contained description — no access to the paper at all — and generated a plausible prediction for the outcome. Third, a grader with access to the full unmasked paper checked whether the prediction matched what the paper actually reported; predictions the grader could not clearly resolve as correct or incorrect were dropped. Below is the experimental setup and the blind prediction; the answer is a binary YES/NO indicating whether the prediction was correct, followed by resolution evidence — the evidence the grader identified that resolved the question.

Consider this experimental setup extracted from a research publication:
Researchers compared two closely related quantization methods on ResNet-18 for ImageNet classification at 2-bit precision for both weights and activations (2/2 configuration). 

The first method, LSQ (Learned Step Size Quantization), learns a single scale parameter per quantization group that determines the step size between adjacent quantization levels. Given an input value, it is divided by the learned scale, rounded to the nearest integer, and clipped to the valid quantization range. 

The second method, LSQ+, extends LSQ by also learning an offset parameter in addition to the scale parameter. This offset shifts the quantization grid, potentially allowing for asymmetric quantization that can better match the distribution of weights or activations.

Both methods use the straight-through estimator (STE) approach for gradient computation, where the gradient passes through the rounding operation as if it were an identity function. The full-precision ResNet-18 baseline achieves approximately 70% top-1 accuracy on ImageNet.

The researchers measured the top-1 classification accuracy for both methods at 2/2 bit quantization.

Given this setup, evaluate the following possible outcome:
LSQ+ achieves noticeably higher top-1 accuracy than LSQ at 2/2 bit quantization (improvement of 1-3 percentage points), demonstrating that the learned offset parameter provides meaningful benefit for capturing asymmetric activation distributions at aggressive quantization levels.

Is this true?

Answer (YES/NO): NO